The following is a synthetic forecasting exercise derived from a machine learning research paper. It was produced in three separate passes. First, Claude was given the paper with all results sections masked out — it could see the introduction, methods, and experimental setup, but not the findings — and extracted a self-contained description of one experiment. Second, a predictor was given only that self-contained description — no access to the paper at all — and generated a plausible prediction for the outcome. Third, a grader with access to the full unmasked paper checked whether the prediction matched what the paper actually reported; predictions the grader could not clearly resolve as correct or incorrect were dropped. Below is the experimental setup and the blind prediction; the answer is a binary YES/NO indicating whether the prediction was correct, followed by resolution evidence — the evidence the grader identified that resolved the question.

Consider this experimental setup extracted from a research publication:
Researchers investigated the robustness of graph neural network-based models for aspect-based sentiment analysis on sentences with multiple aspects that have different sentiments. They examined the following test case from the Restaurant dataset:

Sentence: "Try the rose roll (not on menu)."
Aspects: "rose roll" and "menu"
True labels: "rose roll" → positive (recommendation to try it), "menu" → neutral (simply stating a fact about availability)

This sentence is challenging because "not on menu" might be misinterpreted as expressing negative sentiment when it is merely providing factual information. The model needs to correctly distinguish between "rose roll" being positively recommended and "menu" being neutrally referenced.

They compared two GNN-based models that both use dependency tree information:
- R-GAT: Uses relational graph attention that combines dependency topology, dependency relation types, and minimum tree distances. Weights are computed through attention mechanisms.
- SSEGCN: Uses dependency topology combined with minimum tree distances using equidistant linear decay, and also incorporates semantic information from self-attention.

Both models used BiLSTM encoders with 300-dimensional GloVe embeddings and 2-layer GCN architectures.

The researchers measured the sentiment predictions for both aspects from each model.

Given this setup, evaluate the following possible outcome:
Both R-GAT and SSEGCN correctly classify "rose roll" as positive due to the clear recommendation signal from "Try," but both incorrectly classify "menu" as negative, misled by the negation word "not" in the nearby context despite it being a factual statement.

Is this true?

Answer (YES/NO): NO